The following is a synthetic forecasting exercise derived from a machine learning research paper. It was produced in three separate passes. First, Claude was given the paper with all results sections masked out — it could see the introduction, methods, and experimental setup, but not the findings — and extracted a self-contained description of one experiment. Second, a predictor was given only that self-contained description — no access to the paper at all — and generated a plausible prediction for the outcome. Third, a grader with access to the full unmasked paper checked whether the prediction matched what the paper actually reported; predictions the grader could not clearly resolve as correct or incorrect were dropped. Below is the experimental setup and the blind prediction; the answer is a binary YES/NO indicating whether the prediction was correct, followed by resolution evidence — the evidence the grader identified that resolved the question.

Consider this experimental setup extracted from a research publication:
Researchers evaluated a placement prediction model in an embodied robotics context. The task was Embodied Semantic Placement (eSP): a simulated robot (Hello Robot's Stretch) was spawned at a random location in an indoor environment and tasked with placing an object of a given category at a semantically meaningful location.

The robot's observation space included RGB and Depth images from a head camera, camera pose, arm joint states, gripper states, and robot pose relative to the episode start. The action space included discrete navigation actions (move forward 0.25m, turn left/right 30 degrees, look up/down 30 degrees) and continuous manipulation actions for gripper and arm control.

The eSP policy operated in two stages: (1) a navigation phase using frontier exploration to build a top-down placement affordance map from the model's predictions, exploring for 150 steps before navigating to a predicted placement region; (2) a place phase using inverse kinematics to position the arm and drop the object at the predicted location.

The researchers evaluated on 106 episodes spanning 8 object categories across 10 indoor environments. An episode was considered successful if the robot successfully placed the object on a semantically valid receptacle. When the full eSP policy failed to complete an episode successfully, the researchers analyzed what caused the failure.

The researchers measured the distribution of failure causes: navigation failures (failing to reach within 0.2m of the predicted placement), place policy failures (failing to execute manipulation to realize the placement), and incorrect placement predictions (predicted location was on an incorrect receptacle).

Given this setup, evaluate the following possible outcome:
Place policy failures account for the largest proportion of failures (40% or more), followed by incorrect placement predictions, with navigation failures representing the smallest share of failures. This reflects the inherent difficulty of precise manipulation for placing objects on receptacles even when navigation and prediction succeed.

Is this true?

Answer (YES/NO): NO